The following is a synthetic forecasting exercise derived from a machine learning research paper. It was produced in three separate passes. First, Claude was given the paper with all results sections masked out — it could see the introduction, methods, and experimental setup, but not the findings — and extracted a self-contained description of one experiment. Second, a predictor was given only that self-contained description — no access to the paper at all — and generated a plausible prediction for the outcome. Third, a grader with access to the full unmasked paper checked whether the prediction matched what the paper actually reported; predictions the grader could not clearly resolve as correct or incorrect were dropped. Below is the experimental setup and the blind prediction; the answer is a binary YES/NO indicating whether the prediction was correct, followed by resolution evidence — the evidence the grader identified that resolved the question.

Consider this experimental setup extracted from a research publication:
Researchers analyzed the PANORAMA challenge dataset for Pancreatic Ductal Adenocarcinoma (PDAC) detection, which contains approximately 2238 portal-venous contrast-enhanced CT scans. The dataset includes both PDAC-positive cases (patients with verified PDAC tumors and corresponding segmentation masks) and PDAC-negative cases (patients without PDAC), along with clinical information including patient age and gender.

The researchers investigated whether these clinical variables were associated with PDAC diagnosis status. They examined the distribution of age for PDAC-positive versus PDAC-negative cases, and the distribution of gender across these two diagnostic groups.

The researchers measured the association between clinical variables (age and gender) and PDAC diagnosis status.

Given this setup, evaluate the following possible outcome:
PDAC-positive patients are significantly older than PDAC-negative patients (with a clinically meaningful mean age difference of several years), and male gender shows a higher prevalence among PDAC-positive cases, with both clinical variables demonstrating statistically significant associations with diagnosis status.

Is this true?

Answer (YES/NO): NO